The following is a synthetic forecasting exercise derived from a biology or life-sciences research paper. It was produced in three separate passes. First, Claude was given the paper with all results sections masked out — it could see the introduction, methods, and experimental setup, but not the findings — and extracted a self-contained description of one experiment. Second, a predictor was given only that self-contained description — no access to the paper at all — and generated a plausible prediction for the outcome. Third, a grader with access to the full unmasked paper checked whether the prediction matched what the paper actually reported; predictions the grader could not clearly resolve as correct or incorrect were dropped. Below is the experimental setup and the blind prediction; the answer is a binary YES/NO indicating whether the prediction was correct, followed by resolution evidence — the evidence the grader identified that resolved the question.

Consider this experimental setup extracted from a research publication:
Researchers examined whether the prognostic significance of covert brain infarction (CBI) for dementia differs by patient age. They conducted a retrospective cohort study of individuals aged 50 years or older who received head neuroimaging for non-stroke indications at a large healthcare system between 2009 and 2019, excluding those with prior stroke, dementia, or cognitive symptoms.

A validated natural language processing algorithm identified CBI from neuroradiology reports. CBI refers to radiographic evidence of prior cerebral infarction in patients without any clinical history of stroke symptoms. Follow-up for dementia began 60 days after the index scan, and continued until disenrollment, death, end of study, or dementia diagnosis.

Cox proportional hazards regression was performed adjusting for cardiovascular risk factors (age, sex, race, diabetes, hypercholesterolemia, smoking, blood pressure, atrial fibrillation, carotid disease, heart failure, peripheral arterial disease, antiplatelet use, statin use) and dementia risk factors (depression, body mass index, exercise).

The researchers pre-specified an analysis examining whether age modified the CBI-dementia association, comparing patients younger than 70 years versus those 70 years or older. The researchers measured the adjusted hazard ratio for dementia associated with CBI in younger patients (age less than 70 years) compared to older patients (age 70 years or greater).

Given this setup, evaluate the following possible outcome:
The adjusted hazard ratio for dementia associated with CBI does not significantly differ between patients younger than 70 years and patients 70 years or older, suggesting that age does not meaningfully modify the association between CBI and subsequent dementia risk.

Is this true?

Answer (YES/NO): NO